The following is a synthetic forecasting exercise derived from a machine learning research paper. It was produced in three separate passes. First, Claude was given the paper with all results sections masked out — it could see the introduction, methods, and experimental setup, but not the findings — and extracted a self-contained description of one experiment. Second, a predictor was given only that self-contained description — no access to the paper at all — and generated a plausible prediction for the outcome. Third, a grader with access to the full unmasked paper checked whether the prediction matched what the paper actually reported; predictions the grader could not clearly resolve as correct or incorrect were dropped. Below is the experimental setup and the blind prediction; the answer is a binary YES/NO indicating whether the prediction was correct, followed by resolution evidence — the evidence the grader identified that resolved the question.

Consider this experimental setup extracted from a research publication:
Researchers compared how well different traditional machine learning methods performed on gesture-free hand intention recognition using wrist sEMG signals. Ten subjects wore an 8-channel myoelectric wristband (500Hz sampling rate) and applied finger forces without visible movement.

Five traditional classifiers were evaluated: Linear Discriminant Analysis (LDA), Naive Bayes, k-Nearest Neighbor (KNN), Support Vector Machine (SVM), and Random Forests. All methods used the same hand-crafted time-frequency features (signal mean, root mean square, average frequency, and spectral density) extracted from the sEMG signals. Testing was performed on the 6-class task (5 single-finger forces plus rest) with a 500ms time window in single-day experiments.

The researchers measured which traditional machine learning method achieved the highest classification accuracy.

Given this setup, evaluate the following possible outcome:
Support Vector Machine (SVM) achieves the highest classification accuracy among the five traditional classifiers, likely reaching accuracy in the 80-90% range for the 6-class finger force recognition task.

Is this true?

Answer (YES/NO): NO